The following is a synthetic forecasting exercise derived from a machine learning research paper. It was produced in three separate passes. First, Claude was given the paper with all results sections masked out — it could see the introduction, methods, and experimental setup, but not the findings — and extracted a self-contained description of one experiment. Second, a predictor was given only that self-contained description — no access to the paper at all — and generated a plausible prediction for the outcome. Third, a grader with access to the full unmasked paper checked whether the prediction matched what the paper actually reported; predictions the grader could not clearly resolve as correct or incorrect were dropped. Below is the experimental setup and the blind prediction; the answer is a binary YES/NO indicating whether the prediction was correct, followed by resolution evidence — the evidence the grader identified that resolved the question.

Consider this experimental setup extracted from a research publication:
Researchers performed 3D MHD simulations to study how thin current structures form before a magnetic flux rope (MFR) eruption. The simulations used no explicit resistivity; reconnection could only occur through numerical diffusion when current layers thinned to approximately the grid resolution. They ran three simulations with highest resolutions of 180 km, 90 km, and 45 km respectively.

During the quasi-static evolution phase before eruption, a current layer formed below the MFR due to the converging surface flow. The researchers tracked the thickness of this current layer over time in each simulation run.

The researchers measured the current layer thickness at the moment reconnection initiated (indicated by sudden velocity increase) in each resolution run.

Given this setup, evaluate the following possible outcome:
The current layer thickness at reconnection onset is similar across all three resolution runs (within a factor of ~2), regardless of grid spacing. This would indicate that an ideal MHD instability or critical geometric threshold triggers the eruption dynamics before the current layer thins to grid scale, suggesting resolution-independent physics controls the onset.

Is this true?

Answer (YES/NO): NO